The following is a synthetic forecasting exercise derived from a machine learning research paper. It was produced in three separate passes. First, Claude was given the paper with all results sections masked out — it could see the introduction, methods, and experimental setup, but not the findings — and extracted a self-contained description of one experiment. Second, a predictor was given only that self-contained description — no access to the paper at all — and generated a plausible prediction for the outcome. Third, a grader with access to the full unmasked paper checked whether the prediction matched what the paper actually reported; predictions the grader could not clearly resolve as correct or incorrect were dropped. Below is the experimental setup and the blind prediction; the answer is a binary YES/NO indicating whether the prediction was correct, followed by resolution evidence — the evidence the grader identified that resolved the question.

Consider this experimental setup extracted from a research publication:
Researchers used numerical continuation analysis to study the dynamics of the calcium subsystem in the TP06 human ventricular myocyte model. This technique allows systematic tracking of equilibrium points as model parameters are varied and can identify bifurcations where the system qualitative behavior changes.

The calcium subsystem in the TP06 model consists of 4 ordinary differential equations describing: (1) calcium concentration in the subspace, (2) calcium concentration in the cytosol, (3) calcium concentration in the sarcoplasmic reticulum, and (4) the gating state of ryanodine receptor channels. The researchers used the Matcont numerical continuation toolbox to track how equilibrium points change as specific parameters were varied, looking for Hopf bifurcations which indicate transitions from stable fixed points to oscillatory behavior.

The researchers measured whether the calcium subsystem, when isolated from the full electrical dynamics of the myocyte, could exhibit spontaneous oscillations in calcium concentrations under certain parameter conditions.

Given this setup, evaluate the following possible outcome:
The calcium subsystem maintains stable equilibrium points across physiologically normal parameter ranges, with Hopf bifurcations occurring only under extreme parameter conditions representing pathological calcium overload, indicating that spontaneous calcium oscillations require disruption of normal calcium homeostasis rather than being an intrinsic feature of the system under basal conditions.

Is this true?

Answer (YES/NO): YES